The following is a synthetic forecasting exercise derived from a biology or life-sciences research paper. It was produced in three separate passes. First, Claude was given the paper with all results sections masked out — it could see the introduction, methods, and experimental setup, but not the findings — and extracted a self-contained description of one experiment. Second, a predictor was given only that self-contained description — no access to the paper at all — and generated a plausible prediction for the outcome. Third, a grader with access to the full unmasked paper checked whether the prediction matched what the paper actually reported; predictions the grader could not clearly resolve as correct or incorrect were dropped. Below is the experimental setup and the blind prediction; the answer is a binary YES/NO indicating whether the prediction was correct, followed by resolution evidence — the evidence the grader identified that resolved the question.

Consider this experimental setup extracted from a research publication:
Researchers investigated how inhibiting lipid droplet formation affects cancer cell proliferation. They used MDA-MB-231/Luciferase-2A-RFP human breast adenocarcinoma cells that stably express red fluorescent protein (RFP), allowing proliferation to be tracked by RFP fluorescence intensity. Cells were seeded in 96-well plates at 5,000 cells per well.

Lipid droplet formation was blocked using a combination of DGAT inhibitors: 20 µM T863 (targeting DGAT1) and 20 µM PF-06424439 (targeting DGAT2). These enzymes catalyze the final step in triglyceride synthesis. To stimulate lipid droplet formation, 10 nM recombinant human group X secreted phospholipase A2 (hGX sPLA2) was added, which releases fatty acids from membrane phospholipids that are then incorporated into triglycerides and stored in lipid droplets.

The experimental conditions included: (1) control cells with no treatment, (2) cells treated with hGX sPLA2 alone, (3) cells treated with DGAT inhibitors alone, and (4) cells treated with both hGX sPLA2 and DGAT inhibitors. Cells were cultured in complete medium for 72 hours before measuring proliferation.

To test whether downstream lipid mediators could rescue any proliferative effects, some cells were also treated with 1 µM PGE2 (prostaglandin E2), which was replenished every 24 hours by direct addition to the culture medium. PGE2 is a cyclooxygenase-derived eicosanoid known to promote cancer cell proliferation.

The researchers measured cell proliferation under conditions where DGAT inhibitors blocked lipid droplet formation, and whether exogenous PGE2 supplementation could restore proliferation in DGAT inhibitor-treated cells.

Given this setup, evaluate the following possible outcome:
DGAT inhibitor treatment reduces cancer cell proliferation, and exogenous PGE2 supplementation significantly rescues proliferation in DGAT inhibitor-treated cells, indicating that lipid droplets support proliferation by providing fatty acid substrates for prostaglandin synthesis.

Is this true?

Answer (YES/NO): NO